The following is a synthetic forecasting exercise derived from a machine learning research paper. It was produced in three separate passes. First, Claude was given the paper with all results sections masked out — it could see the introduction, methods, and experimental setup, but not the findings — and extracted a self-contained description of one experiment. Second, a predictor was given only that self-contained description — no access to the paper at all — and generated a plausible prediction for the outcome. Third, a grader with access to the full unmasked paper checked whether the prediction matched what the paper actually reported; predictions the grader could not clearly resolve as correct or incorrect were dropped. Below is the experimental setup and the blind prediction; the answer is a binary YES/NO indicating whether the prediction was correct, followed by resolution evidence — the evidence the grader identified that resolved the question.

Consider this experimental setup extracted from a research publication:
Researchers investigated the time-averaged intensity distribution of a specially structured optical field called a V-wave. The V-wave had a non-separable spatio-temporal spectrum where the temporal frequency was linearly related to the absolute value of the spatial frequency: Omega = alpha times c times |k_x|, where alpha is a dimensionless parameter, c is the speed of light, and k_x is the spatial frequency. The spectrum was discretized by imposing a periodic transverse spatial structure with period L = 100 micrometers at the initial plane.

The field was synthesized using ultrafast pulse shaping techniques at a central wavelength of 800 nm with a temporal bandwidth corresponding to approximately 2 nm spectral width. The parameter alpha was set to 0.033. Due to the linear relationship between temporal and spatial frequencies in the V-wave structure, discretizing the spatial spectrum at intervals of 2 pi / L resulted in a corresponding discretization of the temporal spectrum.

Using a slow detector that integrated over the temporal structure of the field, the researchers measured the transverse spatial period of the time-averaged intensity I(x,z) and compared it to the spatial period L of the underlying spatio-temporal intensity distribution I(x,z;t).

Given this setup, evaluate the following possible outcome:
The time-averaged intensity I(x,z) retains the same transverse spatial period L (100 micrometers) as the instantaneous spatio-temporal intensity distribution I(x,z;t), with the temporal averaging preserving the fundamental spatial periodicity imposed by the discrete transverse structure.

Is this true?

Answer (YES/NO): NO